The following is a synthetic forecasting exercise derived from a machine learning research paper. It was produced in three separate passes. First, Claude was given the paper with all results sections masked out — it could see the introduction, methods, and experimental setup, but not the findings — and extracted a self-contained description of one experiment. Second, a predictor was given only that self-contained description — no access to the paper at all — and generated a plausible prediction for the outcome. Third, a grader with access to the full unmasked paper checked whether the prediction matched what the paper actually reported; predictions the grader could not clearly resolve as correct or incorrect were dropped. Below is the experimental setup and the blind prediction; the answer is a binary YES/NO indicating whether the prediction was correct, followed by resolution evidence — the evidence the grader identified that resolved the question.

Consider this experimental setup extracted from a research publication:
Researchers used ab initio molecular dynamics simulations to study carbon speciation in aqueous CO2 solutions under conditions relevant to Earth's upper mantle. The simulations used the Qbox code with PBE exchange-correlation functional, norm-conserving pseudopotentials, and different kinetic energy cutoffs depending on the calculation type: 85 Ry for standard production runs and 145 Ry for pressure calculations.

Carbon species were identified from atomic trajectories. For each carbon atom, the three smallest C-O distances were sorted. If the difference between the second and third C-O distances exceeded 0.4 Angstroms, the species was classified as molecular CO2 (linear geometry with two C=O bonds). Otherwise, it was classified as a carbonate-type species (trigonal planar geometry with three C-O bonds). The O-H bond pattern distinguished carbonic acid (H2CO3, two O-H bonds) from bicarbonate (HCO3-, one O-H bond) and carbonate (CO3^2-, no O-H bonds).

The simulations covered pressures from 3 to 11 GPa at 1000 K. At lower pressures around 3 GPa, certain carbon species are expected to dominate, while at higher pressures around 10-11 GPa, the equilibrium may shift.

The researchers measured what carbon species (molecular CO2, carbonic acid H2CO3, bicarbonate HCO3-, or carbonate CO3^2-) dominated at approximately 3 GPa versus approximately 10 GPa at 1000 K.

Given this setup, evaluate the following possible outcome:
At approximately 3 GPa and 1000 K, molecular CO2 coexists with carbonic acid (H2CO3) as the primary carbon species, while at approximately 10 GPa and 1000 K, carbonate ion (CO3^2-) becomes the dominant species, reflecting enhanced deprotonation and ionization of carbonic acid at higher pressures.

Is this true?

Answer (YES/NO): NO